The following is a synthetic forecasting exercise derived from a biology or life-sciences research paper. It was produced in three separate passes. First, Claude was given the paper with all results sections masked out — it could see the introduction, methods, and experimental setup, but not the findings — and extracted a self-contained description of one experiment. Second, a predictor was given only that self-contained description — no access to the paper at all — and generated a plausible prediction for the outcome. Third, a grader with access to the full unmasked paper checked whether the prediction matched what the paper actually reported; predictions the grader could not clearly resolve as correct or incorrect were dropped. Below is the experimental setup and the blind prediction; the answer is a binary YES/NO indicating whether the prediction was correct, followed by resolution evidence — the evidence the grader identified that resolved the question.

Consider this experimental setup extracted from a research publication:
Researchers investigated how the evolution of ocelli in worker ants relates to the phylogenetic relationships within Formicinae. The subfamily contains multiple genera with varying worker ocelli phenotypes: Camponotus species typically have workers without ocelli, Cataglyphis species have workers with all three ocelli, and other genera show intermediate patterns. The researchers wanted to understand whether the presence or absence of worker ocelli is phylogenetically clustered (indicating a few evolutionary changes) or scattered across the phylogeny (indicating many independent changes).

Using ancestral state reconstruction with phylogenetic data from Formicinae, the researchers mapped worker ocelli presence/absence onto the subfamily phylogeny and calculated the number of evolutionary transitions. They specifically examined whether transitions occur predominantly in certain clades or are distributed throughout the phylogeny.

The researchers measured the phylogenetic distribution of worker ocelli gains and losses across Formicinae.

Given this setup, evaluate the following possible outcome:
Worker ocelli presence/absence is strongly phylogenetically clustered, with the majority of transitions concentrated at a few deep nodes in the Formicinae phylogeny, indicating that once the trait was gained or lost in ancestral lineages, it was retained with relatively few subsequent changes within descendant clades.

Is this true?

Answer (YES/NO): NO